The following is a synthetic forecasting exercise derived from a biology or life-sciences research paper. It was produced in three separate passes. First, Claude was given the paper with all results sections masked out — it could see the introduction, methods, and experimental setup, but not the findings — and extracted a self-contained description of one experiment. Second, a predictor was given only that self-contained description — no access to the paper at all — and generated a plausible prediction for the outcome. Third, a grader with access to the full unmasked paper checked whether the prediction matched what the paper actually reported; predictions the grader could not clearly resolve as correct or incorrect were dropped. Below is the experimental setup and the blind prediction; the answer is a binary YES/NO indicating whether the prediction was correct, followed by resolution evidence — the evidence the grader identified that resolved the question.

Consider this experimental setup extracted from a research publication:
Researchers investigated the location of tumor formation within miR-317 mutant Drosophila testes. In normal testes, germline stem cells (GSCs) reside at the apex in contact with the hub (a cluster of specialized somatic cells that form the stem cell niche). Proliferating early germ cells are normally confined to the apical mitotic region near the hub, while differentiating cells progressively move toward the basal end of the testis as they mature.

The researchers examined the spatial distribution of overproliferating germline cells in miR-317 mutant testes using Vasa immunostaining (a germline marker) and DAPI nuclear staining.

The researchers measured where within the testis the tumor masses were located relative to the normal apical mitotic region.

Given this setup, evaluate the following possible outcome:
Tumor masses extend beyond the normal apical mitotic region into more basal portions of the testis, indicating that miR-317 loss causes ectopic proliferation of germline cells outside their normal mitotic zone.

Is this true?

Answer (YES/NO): YES